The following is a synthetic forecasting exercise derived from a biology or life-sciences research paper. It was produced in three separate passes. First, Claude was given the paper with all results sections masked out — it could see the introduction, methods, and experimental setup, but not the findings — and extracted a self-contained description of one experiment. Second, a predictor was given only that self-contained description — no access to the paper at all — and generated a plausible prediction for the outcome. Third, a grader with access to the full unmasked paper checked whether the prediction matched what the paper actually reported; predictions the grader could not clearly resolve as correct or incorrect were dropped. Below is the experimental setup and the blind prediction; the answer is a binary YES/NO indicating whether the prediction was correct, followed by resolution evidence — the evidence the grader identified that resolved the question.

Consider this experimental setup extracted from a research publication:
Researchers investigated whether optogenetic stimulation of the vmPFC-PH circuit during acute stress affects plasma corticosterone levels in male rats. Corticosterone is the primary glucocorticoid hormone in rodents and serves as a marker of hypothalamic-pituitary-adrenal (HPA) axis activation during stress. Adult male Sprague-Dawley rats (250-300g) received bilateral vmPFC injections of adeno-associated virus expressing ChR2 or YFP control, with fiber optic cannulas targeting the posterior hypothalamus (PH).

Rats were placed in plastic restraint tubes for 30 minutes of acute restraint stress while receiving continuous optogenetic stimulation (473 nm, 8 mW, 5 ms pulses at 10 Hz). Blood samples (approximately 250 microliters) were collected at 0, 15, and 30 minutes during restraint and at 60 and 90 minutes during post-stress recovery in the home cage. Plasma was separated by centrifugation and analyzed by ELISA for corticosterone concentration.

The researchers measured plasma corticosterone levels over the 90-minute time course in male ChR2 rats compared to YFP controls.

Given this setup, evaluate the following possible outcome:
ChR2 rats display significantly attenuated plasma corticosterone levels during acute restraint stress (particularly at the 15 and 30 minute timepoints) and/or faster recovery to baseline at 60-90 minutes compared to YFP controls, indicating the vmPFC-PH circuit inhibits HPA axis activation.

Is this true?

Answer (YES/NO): NO